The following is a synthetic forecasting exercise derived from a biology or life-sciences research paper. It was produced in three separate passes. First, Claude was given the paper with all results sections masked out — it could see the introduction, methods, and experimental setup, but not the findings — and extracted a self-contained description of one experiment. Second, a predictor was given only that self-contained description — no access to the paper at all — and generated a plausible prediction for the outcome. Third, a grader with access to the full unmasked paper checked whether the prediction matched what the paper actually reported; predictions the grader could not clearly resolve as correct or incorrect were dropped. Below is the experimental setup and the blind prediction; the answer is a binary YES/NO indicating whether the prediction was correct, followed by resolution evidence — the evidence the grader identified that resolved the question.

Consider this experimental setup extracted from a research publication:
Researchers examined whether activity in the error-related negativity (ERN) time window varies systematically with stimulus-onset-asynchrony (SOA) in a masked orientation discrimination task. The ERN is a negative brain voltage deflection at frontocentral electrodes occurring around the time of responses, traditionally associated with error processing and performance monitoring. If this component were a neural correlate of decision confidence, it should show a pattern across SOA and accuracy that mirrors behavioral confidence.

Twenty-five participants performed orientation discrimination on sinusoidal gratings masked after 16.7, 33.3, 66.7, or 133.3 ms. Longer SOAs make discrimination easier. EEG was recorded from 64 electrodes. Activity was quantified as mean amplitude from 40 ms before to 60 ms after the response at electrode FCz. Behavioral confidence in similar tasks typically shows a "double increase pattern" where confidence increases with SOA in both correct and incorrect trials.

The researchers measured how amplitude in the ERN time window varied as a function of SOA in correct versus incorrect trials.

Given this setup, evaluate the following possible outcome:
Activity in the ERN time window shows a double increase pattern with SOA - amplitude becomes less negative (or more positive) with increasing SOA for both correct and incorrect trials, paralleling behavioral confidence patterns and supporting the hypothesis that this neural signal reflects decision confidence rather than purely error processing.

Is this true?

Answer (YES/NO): NO